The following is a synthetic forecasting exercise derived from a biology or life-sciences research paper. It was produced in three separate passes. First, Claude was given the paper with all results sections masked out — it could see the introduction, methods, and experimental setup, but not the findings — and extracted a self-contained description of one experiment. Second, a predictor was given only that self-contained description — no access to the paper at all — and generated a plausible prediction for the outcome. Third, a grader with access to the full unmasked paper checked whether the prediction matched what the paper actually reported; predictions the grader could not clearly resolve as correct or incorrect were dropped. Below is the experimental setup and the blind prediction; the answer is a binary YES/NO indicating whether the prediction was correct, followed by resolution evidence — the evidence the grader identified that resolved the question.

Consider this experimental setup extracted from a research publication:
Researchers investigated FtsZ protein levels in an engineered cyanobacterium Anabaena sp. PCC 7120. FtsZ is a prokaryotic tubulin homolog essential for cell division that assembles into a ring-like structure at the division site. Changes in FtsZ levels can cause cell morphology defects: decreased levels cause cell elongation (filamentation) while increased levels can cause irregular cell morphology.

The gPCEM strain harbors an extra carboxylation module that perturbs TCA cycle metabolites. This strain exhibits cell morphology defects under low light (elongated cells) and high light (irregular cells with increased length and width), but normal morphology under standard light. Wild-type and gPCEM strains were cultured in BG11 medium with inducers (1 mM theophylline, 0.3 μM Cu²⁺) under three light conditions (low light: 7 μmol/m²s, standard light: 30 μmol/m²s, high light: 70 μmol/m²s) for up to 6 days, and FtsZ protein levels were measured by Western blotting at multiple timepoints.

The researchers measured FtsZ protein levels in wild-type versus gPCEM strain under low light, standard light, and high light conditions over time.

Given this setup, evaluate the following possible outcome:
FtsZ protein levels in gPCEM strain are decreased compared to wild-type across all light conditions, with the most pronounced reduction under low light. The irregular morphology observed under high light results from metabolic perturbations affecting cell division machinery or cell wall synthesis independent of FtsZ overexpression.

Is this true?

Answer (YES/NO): NO